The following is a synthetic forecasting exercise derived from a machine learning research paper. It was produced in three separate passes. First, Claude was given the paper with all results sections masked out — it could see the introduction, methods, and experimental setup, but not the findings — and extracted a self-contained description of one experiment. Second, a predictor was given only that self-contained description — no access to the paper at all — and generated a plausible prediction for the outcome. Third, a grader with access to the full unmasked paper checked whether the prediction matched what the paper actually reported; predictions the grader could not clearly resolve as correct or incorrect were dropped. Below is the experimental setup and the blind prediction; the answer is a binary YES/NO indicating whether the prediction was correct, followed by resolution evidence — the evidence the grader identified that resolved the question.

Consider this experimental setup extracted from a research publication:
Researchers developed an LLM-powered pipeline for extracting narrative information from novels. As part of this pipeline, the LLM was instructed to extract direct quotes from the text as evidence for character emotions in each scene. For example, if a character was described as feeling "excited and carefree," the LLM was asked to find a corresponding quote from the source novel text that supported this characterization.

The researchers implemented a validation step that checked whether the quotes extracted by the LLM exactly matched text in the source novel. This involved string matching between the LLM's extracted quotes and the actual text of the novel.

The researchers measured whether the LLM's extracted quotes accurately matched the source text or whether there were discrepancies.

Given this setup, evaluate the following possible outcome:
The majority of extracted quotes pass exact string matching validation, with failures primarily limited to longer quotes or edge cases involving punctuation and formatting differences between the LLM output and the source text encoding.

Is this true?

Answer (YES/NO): NO